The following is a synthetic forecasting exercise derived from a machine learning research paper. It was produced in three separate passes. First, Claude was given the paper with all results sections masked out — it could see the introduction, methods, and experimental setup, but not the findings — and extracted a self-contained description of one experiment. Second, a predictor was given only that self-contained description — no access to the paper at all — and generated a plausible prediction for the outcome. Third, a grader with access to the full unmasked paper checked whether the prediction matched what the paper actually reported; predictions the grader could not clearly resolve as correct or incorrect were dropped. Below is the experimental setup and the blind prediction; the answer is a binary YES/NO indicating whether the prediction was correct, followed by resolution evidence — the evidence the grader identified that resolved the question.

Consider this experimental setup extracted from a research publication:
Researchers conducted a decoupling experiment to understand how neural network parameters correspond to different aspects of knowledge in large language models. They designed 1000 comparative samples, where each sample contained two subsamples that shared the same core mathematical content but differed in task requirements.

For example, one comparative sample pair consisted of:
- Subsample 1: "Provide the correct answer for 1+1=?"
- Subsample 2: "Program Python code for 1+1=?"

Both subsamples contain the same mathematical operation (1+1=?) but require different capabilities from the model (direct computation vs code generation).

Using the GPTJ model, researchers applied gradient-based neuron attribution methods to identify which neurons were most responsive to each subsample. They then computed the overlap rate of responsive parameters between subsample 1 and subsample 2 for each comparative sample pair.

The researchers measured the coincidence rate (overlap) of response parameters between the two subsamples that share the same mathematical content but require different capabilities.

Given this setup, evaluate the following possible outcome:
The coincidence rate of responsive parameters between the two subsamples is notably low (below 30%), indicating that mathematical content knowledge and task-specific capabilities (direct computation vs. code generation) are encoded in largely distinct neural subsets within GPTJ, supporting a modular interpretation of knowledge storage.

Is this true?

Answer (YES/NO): YES